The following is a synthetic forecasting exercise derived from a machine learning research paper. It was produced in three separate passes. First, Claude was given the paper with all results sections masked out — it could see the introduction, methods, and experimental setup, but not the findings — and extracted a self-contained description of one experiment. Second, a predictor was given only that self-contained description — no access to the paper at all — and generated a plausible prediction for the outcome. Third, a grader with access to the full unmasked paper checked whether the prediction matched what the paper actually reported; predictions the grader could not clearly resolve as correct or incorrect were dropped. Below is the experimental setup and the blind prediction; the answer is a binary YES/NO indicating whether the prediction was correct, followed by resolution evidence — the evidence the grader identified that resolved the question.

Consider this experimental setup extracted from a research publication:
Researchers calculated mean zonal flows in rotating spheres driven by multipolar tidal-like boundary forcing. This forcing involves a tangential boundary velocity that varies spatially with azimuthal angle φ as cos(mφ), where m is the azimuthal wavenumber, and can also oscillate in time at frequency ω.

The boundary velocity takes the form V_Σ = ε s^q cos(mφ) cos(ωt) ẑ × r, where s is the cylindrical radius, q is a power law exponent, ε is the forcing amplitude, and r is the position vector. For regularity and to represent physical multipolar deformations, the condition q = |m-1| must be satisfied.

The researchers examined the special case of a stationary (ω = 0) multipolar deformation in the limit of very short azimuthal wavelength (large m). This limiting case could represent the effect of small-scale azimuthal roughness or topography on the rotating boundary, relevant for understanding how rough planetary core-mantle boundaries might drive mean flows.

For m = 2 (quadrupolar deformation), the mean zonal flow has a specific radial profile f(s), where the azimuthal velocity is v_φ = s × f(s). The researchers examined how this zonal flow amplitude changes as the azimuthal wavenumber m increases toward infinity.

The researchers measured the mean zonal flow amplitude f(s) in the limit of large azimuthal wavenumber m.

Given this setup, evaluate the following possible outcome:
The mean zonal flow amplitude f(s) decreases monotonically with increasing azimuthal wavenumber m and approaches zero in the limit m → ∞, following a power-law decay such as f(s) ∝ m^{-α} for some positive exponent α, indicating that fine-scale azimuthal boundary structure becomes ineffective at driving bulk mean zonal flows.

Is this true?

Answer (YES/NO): NO